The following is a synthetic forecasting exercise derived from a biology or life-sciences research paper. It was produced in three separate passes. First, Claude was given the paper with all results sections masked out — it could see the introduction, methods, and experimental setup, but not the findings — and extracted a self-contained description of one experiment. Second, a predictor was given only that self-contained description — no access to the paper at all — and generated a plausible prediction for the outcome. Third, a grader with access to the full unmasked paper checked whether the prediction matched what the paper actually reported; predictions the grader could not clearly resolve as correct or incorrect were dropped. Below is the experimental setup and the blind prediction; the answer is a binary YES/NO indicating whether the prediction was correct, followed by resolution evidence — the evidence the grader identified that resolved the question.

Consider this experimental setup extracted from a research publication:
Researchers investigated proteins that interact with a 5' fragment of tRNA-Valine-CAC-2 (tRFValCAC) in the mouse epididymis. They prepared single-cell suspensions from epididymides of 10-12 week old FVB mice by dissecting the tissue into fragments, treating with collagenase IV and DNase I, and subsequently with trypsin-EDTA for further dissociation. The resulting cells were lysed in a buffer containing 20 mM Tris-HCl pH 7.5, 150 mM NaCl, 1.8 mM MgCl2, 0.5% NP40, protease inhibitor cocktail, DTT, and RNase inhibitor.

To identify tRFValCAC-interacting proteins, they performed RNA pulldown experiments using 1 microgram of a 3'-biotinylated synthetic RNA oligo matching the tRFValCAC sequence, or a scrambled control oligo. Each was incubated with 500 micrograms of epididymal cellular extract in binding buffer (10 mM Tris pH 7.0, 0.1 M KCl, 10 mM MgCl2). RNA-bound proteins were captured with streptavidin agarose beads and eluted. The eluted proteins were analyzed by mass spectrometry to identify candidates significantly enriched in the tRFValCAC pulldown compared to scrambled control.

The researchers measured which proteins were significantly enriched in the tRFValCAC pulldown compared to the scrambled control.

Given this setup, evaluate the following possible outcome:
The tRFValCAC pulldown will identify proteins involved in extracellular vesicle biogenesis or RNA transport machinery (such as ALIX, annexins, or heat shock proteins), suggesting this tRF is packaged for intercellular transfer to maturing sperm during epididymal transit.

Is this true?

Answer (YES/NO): NO